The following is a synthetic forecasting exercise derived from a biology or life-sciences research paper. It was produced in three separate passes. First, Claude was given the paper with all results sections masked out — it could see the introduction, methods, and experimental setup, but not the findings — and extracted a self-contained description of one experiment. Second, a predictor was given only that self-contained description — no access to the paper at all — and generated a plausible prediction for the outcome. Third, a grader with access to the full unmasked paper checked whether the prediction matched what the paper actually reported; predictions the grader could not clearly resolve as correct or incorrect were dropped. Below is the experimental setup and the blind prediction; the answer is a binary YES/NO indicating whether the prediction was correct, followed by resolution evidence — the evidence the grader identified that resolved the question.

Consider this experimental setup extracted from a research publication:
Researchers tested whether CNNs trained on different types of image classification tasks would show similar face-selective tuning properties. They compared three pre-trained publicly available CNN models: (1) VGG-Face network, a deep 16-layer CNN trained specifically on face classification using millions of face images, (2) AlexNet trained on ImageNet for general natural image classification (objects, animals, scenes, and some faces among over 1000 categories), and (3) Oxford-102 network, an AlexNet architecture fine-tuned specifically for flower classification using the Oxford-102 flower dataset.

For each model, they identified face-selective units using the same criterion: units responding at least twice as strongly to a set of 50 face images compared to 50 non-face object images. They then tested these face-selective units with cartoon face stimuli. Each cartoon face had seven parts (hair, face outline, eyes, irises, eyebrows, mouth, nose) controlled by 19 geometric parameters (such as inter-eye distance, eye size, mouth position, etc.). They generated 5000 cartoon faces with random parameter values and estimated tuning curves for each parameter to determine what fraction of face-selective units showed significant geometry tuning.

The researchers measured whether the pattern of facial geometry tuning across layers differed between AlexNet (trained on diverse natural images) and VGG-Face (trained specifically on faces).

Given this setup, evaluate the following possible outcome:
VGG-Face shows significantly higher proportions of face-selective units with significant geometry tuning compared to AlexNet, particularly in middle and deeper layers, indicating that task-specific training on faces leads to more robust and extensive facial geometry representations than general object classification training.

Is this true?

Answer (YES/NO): NO